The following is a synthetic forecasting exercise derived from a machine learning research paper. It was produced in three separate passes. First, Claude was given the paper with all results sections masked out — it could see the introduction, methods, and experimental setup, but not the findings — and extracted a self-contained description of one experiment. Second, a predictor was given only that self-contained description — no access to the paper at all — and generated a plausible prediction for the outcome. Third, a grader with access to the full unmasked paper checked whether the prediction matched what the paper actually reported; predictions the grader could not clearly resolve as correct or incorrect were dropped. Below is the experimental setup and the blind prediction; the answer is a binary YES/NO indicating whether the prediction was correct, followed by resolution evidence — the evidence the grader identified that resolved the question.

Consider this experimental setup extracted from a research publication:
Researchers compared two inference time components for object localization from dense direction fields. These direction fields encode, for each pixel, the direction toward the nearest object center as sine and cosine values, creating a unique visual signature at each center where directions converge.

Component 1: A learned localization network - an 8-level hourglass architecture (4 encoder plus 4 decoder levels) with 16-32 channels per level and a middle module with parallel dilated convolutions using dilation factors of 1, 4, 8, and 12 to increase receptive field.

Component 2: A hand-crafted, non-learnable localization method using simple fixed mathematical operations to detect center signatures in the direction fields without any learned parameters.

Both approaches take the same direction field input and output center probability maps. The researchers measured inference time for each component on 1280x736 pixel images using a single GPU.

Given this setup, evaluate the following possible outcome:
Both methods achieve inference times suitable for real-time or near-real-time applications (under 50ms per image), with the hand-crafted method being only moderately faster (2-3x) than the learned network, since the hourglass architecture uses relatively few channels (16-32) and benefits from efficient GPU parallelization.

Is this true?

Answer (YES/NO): NO